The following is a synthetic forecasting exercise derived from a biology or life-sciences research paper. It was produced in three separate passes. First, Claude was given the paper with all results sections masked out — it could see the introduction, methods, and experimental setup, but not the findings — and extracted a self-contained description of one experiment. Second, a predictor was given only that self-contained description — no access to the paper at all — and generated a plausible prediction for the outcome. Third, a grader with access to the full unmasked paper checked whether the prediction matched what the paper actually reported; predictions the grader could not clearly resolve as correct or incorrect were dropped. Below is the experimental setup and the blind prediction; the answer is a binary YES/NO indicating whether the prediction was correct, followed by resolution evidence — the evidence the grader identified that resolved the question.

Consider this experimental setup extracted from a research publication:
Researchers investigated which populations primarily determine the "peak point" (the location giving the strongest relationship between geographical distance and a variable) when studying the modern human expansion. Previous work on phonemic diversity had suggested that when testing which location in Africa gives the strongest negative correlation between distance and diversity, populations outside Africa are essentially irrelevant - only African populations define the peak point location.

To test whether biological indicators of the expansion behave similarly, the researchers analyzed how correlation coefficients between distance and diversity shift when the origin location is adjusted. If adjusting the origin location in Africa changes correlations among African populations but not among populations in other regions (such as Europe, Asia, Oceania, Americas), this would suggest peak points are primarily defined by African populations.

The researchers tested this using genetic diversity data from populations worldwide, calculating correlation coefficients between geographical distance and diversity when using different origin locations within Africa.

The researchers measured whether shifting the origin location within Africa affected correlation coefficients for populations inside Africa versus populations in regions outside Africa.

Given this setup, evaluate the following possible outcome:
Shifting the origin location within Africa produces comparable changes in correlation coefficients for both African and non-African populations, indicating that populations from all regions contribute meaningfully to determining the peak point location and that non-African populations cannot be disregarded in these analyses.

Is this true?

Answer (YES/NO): NO